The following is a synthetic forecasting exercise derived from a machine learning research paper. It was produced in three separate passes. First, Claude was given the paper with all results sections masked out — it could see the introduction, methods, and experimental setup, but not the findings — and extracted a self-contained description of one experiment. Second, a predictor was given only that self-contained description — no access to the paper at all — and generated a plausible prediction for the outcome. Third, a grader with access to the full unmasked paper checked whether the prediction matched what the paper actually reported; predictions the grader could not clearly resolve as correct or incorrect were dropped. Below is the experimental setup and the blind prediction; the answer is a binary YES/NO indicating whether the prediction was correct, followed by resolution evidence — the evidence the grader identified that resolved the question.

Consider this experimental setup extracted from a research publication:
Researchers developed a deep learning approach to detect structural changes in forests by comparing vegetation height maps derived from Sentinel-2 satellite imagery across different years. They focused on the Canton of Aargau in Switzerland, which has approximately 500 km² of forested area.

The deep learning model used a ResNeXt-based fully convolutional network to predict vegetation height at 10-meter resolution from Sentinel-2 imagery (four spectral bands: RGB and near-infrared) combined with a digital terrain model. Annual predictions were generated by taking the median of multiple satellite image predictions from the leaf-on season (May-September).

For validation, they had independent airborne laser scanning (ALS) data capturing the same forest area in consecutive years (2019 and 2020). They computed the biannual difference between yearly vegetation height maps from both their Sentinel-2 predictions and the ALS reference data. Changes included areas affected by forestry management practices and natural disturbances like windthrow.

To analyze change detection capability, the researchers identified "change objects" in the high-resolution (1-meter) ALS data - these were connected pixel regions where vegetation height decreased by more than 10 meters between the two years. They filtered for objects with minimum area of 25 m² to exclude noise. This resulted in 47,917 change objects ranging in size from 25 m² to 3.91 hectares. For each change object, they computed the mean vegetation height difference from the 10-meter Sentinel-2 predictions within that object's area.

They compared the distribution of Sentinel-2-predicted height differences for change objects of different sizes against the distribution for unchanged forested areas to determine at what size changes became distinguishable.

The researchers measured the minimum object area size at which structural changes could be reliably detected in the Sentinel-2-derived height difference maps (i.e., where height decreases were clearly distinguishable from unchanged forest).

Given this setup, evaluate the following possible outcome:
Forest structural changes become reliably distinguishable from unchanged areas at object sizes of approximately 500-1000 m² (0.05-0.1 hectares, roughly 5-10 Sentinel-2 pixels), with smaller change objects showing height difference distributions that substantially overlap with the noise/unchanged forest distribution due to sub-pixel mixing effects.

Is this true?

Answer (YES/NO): NO